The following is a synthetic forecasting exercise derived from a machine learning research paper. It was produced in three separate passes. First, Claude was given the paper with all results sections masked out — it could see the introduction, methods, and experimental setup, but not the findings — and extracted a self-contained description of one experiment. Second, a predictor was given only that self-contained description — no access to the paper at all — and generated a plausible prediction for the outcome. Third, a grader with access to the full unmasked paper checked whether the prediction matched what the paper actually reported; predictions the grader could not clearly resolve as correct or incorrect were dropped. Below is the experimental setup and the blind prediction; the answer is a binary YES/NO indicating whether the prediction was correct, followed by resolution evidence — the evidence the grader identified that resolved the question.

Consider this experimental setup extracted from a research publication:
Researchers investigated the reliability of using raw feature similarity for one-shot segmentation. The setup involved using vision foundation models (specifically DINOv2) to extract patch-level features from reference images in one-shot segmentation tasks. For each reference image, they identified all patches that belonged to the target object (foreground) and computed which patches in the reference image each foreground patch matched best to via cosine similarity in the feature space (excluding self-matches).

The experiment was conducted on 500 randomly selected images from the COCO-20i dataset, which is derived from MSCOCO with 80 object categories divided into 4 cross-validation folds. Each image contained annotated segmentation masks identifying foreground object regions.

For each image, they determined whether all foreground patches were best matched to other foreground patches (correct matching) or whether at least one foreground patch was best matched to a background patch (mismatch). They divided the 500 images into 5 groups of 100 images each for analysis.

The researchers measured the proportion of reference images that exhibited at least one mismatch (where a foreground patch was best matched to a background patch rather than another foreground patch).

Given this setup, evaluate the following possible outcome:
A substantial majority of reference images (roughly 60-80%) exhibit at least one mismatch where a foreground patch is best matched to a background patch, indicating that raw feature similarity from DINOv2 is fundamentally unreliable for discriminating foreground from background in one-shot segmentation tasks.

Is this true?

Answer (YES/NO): YES